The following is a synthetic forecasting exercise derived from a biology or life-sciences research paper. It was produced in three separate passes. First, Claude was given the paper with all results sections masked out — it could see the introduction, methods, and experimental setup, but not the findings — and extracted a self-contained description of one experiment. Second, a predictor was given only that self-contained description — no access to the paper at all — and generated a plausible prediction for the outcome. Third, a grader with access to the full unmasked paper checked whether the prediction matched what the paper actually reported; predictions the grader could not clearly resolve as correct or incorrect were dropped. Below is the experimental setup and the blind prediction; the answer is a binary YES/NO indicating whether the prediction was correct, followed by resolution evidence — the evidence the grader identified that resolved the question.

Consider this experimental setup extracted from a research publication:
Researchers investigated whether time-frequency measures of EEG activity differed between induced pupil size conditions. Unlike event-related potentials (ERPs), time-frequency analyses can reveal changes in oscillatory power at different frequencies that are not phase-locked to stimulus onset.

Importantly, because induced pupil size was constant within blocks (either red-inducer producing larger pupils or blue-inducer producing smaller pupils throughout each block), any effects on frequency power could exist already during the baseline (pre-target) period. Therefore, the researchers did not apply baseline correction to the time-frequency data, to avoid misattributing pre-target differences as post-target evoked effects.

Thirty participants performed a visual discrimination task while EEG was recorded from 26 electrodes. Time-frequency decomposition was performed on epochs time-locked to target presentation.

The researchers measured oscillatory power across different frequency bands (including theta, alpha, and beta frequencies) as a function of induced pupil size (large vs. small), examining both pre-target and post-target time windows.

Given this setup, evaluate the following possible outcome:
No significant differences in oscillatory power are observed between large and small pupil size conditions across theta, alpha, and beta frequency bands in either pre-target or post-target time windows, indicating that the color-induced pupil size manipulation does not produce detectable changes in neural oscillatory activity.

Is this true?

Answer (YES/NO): NO